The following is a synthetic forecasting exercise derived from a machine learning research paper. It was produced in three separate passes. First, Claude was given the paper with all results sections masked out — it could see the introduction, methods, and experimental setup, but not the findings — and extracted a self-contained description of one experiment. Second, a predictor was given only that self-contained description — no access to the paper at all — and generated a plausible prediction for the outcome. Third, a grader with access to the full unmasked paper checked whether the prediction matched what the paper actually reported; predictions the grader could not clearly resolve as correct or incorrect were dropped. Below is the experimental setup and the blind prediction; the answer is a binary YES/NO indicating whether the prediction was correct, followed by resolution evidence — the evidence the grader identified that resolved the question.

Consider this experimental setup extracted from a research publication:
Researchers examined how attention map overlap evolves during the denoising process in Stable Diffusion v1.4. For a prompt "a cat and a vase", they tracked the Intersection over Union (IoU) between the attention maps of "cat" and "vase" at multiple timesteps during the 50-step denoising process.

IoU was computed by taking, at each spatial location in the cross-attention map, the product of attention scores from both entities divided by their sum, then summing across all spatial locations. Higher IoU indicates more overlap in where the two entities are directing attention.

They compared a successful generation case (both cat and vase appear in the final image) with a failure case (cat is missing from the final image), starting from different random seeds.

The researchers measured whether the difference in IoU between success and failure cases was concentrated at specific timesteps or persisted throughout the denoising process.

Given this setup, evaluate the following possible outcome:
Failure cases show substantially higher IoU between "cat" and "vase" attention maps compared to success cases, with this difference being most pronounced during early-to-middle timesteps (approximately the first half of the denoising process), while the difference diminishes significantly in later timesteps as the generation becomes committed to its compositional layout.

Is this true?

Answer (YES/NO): NO